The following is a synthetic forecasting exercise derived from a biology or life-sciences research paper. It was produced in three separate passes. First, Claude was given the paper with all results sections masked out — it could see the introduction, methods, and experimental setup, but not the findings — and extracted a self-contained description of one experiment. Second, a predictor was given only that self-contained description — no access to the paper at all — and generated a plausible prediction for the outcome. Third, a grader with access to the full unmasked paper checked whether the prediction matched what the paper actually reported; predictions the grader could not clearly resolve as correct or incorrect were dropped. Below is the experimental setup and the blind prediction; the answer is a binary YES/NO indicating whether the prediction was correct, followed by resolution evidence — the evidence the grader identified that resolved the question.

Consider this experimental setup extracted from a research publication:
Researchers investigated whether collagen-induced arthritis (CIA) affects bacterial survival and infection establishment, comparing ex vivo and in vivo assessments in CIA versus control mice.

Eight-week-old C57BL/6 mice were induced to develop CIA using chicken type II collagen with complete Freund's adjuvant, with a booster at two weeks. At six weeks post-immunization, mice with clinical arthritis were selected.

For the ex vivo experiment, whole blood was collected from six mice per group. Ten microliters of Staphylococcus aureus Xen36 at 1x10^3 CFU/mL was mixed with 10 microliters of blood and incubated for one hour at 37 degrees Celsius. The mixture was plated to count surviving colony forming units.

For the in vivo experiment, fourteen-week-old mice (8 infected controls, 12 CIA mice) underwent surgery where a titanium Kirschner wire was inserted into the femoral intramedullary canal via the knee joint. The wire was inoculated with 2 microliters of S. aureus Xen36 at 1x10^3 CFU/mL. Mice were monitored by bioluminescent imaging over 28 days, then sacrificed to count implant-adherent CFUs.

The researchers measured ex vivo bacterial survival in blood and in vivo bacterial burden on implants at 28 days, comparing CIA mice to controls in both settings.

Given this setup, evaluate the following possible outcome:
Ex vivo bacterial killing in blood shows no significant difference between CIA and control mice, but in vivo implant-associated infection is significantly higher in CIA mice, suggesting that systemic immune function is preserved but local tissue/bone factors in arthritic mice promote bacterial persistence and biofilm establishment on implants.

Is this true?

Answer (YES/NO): NO